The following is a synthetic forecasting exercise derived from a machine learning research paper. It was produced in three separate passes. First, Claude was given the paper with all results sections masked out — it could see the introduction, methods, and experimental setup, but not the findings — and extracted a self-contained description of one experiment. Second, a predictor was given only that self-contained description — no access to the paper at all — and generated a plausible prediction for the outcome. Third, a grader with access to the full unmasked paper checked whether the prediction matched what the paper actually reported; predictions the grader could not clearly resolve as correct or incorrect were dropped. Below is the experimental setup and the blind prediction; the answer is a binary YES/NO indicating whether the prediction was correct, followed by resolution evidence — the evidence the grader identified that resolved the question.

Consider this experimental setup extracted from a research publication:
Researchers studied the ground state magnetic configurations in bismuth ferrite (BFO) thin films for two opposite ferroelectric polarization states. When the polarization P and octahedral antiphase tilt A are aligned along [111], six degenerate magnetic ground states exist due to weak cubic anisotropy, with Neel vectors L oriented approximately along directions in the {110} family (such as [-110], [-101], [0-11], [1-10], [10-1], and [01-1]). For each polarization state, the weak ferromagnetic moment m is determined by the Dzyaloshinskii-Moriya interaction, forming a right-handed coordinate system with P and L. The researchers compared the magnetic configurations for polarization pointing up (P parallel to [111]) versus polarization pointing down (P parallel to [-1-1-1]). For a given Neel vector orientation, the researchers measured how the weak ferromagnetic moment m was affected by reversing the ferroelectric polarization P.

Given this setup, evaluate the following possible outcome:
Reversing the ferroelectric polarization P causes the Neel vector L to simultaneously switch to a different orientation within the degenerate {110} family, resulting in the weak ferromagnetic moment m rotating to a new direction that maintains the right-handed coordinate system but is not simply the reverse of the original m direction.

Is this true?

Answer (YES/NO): NO